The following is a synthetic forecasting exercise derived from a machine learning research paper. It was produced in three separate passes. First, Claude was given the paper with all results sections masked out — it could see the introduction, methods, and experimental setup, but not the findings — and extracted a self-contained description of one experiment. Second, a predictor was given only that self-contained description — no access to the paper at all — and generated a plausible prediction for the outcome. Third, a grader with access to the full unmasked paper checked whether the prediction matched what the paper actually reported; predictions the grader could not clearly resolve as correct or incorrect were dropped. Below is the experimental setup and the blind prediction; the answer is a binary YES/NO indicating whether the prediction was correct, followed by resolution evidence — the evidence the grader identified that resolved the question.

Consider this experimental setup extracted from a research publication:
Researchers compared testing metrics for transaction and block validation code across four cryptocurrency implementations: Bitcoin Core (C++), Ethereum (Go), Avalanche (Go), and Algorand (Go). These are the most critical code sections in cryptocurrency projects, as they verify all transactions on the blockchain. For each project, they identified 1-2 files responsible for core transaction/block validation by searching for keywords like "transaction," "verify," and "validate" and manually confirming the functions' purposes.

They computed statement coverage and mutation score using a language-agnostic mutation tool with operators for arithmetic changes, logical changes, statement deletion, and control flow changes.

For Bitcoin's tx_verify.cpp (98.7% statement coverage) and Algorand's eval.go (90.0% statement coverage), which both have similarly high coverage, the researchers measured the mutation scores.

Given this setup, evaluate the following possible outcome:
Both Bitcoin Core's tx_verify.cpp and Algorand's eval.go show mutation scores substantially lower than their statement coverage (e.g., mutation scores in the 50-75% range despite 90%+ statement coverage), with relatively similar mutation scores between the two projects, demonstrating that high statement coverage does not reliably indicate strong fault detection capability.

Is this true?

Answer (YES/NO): NO